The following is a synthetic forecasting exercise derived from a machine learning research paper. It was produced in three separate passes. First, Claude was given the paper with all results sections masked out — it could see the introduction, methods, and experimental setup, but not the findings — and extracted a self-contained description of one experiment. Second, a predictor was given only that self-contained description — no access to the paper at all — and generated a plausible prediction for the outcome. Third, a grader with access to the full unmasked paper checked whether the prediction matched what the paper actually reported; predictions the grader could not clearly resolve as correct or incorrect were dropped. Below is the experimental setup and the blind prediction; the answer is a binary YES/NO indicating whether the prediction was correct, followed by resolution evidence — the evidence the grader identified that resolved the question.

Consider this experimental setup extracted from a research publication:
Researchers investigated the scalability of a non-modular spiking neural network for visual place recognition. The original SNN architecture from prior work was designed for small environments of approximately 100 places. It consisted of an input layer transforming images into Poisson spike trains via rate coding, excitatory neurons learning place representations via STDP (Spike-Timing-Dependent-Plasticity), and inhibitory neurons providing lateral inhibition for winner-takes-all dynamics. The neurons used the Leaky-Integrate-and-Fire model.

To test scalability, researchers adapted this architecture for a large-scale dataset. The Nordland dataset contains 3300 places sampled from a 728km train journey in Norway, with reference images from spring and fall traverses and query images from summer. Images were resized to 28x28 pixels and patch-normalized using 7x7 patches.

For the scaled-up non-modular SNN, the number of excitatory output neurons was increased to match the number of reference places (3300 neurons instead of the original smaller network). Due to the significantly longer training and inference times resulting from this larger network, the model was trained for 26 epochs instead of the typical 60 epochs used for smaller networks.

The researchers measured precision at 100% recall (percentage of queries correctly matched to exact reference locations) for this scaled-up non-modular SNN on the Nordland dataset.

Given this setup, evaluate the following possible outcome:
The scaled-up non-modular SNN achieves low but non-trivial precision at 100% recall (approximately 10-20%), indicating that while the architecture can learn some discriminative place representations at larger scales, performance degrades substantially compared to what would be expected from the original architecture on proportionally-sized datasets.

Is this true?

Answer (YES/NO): NO